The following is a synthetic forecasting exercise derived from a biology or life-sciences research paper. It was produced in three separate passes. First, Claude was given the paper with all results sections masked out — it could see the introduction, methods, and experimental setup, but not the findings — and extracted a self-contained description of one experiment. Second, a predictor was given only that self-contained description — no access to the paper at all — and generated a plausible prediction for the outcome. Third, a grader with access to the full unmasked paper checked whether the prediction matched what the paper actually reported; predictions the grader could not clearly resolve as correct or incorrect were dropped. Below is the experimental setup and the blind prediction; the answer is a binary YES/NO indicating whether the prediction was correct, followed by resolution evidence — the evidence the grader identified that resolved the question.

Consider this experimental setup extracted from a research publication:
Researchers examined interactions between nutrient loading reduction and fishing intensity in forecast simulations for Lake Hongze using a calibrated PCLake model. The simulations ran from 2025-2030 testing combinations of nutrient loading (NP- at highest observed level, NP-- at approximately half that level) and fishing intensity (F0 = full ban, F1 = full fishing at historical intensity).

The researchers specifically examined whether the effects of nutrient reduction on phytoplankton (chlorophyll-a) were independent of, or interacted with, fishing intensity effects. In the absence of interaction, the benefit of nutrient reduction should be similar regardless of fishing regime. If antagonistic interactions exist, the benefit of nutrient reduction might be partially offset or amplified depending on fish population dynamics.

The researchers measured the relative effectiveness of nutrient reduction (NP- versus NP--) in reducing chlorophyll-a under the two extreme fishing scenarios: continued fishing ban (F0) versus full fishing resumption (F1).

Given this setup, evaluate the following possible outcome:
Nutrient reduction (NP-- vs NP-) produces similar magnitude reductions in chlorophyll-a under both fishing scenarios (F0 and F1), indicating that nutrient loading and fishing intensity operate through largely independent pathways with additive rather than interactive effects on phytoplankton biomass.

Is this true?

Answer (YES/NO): NO